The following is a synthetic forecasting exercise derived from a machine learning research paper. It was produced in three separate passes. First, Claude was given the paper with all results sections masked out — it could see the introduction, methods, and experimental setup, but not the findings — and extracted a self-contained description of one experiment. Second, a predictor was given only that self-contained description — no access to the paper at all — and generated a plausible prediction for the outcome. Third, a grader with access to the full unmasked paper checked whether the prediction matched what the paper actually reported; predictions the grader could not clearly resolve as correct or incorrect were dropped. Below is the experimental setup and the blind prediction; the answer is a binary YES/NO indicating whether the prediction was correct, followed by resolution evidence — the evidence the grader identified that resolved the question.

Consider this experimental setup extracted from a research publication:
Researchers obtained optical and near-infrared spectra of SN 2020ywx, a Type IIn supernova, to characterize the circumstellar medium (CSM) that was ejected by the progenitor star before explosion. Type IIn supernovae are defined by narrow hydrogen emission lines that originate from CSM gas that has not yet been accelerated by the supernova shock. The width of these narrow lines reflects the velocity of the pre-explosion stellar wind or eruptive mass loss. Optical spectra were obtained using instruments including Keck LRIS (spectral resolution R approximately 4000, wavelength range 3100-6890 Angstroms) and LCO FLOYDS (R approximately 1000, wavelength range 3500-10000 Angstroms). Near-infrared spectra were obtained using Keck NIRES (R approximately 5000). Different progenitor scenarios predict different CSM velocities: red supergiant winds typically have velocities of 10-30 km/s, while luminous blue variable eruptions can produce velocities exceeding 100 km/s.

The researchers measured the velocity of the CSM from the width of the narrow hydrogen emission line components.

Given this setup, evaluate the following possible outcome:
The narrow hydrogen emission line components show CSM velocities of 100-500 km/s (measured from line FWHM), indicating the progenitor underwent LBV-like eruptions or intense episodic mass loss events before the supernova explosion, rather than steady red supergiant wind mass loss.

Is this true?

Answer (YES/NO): YES